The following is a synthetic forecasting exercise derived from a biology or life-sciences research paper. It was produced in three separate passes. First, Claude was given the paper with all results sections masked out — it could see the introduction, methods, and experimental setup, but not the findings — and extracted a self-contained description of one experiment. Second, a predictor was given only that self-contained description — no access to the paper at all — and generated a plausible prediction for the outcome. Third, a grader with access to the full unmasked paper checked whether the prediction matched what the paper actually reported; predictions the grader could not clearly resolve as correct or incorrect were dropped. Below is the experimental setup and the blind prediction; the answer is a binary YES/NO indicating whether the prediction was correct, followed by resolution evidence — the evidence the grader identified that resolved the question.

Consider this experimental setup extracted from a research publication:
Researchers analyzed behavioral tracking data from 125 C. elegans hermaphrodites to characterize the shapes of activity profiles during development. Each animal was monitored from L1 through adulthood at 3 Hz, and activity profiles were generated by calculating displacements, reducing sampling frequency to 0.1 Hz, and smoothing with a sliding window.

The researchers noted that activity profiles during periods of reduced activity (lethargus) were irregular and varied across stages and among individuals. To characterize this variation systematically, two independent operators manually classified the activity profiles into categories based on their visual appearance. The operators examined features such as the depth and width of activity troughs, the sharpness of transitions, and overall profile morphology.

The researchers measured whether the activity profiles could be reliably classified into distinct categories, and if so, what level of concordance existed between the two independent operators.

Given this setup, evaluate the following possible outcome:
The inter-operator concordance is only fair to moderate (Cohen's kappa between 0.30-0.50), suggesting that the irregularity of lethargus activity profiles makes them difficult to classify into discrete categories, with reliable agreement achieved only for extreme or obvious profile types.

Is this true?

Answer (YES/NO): NO